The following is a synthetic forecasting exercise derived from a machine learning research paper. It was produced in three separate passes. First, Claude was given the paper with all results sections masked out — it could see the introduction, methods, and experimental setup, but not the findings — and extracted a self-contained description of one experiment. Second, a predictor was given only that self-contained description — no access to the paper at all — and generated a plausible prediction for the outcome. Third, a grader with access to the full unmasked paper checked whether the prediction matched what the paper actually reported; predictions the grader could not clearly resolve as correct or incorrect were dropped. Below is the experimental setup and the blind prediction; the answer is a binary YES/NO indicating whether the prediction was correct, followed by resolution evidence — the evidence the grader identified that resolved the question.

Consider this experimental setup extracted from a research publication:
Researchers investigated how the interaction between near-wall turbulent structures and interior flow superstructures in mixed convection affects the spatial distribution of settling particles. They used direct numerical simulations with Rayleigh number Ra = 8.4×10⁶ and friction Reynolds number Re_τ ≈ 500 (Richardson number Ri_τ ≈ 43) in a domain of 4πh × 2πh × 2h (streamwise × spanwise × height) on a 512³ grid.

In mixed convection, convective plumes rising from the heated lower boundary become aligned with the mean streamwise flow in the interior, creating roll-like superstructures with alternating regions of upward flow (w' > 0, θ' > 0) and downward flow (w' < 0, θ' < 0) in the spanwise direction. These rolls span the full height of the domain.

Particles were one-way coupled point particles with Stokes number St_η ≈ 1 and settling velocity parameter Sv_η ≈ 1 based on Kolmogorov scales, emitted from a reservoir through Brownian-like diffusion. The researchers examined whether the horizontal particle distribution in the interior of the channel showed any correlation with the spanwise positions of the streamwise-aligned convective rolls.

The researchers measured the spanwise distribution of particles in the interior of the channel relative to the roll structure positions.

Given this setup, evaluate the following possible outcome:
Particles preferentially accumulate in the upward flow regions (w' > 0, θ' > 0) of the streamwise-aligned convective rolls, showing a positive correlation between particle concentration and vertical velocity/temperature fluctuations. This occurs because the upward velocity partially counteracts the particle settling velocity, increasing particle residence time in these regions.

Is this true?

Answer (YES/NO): YES